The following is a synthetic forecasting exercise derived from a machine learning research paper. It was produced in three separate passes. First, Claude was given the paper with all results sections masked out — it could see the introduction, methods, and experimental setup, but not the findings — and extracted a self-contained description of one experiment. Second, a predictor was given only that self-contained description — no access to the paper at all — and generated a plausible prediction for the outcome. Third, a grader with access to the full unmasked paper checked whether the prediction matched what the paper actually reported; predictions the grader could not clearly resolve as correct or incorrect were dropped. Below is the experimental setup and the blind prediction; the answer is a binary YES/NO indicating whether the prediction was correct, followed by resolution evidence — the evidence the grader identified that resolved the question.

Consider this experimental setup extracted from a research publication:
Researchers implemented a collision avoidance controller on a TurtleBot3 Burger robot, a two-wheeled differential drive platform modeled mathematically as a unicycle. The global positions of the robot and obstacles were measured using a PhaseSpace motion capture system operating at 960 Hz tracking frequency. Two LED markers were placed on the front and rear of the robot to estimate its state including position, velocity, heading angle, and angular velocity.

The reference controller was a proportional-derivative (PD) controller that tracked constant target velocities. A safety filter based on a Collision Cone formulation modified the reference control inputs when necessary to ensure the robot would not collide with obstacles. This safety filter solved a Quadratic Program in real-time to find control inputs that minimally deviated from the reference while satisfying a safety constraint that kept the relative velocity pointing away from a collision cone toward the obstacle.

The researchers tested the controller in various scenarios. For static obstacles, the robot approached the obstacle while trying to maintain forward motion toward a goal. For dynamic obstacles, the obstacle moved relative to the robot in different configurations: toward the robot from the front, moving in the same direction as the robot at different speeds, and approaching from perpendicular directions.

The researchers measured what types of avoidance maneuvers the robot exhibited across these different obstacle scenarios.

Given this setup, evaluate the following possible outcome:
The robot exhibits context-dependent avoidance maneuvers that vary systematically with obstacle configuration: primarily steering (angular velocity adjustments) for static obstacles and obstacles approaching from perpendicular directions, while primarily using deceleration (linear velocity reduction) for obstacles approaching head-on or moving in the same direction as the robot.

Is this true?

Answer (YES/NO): NO